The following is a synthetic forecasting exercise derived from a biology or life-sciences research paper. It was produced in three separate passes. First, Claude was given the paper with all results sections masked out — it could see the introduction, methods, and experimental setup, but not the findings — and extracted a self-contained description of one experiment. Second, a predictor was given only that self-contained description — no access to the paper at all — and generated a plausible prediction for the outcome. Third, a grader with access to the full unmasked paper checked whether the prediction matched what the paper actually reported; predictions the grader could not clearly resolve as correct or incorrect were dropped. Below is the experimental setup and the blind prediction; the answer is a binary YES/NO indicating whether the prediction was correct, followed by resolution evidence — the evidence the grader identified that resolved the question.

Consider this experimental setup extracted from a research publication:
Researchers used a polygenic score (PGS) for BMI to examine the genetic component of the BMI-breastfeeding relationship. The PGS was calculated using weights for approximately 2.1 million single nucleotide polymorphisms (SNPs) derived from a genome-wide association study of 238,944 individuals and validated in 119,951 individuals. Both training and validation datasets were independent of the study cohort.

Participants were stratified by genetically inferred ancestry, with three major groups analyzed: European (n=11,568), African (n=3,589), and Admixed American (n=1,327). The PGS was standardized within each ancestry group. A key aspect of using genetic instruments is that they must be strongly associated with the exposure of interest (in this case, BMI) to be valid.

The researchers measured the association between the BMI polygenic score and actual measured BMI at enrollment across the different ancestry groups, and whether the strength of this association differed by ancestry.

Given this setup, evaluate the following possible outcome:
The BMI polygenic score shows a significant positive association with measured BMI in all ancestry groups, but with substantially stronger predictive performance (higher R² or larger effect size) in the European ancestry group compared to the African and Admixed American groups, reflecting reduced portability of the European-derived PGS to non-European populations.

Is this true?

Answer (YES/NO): YES